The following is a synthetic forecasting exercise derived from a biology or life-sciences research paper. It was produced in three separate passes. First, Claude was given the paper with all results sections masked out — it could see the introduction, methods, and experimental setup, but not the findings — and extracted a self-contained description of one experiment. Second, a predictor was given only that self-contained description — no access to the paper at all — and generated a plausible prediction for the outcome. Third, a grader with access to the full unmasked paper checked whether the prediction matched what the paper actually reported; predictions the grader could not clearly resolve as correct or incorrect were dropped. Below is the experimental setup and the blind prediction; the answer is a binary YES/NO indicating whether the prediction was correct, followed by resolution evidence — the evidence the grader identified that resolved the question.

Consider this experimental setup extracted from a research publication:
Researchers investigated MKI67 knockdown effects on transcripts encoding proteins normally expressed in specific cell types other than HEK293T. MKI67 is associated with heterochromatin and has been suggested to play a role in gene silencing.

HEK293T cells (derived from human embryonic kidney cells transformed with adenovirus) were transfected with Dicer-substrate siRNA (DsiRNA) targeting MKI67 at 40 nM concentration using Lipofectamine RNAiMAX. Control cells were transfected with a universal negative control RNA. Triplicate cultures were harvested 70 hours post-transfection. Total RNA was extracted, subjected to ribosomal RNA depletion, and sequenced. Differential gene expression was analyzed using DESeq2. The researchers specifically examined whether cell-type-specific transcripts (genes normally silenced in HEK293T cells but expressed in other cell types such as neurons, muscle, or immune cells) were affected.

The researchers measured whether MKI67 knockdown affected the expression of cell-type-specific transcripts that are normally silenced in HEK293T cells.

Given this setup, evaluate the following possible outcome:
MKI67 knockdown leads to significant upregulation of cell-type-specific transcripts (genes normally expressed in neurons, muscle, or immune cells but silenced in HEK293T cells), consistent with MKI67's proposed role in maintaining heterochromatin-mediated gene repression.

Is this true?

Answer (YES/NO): YES